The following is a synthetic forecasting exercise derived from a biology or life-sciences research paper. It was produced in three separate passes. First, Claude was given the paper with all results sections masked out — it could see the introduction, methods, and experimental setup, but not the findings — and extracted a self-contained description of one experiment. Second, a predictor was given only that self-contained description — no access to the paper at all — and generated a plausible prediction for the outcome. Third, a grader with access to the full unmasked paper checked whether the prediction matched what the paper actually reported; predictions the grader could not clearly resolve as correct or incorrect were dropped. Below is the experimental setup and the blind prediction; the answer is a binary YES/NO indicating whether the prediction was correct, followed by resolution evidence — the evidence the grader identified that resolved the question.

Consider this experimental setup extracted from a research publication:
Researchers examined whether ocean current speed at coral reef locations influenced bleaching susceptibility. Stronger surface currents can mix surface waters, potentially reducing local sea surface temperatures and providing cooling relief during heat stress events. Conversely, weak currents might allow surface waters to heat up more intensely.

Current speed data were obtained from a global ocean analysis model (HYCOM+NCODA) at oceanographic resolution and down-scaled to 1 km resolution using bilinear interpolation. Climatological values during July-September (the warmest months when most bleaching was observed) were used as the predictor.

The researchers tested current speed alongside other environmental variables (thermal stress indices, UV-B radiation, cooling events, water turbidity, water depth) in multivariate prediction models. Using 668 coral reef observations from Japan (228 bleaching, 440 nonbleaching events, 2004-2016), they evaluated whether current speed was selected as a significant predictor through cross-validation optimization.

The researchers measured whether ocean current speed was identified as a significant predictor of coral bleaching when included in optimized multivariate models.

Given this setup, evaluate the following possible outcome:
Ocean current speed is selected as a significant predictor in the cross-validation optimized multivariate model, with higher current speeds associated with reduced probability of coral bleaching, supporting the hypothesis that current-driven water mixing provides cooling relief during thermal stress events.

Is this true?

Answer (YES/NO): NO